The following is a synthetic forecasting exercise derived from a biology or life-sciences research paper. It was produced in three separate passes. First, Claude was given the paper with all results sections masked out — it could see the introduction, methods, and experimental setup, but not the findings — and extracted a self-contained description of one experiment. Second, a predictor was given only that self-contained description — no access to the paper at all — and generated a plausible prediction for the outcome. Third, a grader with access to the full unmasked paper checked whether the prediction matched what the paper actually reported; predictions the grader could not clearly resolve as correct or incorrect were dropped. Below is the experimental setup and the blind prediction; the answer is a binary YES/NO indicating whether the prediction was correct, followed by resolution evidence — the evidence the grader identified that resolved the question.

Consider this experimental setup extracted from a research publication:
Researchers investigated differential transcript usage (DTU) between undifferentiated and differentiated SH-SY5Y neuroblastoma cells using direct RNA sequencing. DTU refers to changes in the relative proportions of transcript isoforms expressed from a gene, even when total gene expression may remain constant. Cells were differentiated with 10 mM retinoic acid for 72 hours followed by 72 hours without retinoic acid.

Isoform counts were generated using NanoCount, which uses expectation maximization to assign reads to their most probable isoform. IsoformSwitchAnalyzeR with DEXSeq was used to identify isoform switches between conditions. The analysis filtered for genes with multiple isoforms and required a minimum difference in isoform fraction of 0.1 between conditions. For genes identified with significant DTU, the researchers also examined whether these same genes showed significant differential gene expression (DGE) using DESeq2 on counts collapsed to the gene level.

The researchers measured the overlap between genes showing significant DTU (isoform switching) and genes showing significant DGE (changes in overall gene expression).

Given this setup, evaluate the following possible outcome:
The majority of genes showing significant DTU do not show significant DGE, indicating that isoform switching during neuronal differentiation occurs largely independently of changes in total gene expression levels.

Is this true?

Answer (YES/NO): YES